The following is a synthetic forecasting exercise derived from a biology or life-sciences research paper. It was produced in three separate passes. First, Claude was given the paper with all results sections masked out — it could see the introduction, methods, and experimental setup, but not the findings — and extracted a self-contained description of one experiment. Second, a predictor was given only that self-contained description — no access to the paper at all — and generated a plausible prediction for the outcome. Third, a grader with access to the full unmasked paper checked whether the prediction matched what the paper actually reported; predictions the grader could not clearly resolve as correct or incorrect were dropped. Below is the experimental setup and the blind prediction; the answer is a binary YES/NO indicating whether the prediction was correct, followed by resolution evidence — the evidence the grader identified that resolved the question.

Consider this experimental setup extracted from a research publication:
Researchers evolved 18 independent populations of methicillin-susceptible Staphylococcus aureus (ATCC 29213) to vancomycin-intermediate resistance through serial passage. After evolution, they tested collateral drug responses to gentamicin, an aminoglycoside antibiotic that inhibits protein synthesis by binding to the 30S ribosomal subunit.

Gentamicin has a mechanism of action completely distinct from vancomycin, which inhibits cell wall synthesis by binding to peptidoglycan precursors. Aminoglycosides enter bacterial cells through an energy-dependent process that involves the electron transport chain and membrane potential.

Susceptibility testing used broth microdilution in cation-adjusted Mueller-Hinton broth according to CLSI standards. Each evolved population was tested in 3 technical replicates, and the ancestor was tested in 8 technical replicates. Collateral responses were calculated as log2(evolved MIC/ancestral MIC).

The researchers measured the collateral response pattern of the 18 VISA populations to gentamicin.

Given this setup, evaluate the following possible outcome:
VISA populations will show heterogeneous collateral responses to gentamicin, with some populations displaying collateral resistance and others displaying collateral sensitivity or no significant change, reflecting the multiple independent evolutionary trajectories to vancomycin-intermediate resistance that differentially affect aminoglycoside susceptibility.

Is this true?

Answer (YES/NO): YES